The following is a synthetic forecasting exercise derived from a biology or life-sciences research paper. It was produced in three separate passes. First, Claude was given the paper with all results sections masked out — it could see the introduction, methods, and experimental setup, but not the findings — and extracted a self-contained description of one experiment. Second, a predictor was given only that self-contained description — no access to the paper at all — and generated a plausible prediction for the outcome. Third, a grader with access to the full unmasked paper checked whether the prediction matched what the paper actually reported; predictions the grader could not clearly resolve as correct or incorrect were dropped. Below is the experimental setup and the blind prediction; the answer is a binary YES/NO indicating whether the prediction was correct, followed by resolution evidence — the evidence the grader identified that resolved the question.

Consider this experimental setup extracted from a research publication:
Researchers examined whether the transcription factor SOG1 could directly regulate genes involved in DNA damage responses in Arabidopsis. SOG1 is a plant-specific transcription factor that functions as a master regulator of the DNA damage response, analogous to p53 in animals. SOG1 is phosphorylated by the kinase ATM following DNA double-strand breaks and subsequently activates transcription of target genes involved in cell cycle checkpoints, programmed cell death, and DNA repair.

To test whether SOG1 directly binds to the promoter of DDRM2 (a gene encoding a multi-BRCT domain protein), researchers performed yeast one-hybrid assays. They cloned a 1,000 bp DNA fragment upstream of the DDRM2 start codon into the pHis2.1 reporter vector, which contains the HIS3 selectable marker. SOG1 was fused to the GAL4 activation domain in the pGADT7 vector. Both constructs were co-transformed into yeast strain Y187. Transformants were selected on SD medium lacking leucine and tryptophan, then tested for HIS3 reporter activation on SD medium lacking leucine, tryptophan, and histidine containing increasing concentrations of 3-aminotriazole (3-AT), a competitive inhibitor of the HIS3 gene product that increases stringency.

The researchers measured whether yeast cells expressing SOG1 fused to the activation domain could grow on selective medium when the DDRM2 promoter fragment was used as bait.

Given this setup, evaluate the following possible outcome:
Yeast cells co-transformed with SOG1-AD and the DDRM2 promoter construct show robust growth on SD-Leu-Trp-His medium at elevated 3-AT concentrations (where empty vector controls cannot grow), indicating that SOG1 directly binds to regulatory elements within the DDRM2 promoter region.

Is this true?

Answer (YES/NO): YES